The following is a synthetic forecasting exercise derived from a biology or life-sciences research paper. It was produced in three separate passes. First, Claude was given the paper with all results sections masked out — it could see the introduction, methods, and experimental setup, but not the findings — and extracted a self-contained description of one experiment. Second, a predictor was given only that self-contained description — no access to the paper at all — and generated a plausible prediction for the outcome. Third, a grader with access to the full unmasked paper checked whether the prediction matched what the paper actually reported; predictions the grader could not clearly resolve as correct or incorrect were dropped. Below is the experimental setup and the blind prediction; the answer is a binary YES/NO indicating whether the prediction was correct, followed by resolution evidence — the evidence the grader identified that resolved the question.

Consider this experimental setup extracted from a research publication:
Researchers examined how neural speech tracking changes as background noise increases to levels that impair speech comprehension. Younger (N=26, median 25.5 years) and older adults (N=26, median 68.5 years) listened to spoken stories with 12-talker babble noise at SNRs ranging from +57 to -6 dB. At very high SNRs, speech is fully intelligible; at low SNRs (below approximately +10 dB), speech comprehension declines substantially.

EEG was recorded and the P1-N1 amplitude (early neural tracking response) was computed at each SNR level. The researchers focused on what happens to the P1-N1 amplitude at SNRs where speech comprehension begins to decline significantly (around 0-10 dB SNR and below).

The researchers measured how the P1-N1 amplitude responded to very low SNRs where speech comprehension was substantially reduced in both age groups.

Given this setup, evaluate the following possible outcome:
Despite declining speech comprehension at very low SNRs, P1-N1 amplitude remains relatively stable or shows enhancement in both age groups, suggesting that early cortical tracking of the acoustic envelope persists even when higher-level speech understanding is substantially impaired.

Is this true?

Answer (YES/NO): NO